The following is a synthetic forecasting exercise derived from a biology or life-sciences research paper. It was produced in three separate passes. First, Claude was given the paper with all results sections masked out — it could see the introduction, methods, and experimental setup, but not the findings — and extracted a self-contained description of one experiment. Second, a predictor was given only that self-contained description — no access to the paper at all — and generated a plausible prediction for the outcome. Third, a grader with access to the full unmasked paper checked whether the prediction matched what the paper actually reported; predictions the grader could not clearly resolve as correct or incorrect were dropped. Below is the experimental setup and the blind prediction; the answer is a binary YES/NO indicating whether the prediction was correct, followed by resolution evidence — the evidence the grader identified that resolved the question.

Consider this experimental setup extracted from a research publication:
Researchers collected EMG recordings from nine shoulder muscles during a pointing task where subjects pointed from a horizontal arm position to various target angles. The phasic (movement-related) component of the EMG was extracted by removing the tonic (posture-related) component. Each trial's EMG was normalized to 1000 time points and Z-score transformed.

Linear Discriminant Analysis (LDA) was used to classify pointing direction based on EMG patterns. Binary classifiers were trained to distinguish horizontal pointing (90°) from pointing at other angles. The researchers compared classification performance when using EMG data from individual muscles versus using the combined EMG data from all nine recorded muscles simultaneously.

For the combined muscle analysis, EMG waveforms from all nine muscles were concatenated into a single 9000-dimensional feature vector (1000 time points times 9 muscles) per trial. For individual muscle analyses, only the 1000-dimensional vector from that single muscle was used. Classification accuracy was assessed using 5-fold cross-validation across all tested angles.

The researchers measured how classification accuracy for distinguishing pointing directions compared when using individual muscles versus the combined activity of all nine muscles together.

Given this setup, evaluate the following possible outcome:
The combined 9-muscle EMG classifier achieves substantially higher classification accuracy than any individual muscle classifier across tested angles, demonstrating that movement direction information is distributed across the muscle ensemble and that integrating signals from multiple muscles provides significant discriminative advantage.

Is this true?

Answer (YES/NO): YES